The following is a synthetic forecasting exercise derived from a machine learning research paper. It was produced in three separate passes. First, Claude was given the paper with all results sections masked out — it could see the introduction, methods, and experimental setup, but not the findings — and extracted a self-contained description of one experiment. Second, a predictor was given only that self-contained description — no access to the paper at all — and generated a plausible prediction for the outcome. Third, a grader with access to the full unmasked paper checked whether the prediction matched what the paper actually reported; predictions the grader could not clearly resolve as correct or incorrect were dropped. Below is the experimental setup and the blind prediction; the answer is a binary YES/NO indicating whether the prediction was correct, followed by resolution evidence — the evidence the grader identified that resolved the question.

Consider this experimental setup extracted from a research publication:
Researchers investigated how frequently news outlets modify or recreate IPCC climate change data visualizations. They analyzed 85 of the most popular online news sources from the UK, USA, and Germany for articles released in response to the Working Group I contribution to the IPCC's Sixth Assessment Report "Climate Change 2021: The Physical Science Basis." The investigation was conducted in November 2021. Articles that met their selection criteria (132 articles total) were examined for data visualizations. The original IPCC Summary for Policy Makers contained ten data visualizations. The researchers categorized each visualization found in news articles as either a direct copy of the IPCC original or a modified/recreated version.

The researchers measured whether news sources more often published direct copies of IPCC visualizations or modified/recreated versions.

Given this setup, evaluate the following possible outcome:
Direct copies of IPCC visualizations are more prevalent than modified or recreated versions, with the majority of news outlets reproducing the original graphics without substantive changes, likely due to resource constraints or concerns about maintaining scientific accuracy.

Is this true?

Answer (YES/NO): NO